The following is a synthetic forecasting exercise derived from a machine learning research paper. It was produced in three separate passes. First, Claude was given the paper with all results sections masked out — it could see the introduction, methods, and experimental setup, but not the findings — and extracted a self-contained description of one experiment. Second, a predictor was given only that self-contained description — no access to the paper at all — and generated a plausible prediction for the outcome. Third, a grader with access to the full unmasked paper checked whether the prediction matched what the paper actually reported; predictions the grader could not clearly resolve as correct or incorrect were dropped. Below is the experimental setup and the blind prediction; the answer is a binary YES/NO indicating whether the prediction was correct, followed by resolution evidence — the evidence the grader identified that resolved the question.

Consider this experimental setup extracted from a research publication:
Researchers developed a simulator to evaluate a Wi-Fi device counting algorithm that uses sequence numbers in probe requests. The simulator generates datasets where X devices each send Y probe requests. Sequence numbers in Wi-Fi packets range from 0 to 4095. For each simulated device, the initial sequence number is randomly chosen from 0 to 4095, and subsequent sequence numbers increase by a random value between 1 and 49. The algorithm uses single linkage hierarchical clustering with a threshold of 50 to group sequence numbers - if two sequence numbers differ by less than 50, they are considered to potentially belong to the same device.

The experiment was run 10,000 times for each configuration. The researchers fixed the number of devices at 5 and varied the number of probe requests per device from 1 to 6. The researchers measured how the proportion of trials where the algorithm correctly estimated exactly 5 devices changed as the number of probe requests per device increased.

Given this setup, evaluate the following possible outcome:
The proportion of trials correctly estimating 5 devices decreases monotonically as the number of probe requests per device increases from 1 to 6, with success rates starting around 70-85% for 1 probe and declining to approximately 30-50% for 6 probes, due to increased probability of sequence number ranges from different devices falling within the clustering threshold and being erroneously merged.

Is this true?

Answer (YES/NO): YES